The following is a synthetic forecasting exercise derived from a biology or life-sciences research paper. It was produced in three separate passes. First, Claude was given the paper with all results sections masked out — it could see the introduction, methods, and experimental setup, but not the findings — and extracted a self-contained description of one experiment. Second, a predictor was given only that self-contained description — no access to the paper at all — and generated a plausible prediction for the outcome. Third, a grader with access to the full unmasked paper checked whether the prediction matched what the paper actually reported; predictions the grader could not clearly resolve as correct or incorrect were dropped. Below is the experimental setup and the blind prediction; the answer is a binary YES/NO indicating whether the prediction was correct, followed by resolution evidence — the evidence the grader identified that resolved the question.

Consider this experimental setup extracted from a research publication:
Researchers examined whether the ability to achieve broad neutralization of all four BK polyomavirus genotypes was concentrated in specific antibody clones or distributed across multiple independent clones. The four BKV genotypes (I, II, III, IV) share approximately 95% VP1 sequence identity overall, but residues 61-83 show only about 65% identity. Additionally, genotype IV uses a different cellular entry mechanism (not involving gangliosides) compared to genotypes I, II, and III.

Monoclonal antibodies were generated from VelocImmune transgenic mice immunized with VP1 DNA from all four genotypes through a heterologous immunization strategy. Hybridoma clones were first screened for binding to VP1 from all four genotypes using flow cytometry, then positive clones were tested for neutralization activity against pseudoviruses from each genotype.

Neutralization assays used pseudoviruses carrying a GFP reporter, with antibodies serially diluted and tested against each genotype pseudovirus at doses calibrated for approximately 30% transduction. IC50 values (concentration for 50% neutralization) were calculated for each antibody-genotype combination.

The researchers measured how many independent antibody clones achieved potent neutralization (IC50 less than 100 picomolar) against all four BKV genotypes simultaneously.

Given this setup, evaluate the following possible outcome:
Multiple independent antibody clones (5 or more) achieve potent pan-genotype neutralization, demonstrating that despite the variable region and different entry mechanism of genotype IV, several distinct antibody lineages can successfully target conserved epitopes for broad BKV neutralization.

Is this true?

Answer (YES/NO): NO